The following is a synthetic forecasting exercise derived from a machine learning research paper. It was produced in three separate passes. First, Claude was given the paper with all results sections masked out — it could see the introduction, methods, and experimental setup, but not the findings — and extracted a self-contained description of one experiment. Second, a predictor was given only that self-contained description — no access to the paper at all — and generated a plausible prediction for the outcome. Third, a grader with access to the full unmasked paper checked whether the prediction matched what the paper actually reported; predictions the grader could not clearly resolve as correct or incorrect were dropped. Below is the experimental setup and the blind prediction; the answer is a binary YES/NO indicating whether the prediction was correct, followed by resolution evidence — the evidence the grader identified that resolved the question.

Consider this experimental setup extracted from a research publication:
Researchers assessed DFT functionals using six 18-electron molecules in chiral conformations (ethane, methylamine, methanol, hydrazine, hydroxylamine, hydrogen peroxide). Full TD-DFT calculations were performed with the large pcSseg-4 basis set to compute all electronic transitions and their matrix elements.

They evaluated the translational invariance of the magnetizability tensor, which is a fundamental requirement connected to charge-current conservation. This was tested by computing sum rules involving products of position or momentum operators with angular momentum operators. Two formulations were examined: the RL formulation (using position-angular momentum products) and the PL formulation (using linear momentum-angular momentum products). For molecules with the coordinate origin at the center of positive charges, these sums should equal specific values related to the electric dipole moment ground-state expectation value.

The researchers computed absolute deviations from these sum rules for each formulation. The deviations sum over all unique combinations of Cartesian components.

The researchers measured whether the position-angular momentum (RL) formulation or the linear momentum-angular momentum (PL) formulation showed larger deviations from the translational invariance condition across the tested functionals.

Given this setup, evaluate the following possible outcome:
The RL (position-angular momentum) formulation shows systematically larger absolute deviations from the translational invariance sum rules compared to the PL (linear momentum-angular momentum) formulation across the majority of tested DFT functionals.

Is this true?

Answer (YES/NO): NO